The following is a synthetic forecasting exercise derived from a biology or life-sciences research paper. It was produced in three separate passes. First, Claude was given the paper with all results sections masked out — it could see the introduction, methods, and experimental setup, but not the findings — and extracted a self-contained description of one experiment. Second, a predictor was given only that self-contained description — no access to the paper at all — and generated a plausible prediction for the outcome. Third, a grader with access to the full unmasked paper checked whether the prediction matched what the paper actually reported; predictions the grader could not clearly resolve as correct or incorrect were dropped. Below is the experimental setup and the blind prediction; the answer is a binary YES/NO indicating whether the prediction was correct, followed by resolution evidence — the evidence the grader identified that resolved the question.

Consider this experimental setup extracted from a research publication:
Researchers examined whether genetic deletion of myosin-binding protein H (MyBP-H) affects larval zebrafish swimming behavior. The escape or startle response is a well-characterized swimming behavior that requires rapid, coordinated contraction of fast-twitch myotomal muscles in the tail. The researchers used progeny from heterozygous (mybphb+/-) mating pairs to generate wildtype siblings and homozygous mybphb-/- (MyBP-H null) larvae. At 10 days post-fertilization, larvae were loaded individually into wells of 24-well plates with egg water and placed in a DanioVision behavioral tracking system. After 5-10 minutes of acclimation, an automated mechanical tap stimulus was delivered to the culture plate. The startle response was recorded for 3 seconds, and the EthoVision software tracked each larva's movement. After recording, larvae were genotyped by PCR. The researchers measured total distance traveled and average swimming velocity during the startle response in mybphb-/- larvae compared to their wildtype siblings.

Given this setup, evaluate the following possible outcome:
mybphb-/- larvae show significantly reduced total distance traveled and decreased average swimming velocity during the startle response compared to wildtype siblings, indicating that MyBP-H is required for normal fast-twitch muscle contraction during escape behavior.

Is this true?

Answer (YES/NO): NO